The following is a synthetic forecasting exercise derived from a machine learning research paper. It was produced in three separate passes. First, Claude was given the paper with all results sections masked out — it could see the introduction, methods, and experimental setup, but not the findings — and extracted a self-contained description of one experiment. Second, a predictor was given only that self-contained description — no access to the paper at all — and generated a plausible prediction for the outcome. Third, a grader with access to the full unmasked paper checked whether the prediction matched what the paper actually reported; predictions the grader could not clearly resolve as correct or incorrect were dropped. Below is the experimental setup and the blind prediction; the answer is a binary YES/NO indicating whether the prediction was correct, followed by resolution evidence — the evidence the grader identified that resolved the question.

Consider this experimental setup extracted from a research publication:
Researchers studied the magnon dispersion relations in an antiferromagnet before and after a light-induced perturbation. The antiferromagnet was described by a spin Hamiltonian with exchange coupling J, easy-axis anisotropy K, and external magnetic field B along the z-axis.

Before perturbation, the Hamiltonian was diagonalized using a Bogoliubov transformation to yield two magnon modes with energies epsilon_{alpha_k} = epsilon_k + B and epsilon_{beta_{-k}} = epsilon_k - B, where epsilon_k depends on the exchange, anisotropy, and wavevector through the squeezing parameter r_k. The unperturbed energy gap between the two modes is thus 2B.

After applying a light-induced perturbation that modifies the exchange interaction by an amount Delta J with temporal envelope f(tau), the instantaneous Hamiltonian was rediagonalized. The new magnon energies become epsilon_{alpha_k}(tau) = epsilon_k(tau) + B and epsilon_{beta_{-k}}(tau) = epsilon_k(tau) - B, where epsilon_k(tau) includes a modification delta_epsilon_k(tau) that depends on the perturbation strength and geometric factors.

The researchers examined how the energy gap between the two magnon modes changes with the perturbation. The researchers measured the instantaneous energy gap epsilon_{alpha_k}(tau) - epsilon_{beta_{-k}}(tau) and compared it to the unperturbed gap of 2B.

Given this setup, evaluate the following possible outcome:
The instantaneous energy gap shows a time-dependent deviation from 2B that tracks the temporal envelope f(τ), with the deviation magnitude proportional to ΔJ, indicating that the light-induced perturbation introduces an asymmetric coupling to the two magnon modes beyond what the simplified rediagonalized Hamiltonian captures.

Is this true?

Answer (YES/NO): NO